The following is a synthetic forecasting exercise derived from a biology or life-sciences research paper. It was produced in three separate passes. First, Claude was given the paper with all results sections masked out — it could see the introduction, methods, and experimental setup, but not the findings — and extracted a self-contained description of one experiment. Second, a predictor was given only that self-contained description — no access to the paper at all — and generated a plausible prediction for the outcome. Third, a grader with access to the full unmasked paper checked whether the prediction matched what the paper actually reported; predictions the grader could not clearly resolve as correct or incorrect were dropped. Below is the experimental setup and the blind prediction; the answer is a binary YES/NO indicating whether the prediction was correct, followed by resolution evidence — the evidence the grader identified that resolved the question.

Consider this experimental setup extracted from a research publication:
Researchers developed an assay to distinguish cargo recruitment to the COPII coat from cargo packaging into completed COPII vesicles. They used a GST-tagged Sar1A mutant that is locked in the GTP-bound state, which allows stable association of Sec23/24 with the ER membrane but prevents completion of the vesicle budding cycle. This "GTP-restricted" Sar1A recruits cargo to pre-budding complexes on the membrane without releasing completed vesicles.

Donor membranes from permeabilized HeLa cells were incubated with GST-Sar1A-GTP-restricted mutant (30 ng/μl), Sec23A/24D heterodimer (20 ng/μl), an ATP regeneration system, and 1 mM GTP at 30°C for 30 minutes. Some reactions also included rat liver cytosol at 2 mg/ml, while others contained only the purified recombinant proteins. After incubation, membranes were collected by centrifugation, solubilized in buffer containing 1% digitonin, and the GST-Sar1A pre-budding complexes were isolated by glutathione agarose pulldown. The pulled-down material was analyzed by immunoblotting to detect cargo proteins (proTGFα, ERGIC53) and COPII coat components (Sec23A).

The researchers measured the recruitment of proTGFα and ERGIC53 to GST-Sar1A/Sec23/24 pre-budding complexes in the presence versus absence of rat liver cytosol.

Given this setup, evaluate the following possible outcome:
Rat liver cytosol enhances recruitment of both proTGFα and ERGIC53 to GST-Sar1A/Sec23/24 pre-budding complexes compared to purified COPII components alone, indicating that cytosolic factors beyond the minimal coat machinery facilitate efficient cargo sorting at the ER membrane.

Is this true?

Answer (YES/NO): NO